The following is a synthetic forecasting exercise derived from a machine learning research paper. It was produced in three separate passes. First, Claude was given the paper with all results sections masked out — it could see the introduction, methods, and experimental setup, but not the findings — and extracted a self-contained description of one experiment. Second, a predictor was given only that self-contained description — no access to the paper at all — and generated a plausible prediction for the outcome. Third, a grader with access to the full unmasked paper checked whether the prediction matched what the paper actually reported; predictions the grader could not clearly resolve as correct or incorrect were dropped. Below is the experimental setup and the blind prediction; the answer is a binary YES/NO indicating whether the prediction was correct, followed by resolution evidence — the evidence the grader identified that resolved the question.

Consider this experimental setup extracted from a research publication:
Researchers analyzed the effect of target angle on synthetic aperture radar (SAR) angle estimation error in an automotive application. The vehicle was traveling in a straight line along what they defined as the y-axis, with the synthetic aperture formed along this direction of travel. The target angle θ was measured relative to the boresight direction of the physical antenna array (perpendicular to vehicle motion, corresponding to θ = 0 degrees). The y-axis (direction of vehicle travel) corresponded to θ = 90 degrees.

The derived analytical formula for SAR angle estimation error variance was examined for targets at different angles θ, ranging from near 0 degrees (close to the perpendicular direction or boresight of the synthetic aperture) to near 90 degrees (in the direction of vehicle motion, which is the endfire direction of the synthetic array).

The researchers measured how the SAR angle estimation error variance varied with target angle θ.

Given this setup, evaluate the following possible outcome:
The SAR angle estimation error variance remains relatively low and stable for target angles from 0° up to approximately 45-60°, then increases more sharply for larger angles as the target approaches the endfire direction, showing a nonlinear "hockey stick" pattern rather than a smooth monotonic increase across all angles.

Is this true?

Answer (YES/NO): NO